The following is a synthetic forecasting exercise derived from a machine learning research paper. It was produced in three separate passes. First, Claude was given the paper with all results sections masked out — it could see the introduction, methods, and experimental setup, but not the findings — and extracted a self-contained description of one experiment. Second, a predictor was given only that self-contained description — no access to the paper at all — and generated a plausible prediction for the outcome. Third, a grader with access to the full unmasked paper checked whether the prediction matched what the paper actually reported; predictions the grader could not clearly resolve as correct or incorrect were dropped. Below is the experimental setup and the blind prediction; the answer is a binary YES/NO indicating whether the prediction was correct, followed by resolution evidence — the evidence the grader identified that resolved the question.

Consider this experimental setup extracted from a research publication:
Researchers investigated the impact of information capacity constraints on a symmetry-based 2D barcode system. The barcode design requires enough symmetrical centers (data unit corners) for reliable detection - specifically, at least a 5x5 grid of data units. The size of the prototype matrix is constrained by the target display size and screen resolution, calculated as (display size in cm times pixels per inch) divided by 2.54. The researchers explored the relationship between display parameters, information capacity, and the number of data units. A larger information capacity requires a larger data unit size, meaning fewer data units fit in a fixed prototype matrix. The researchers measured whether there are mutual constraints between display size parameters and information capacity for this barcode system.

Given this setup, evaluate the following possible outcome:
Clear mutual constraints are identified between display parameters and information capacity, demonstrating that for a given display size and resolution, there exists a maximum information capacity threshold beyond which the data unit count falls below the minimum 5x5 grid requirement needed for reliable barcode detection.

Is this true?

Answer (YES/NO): YES